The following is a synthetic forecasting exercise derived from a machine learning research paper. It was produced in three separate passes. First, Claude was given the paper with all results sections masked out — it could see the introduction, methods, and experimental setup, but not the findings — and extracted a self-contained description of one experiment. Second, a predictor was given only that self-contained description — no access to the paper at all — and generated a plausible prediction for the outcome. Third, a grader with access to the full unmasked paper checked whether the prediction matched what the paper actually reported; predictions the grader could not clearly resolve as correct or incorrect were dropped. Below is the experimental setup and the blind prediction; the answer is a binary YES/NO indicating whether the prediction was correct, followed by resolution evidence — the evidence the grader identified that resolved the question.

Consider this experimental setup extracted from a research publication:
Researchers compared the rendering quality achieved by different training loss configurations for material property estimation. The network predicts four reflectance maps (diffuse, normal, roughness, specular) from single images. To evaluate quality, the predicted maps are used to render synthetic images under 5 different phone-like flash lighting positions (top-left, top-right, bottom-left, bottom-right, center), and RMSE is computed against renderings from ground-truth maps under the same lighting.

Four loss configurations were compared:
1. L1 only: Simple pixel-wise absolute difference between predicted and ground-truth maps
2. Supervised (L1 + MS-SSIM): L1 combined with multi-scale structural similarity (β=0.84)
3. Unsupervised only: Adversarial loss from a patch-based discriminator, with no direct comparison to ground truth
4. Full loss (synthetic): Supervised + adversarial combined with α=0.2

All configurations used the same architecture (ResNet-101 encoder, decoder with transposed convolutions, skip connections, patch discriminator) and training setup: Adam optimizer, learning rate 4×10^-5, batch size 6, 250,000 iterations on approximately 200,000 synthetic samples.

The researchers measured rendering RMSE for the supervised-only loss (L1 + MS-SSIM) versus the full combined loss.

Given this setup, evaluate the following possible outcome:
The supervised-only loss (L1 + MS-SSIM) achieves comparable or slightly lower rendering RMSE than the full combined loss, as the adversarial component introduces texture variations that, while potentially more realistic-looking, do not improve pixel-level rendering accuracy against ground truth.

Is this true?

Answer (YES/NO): NO